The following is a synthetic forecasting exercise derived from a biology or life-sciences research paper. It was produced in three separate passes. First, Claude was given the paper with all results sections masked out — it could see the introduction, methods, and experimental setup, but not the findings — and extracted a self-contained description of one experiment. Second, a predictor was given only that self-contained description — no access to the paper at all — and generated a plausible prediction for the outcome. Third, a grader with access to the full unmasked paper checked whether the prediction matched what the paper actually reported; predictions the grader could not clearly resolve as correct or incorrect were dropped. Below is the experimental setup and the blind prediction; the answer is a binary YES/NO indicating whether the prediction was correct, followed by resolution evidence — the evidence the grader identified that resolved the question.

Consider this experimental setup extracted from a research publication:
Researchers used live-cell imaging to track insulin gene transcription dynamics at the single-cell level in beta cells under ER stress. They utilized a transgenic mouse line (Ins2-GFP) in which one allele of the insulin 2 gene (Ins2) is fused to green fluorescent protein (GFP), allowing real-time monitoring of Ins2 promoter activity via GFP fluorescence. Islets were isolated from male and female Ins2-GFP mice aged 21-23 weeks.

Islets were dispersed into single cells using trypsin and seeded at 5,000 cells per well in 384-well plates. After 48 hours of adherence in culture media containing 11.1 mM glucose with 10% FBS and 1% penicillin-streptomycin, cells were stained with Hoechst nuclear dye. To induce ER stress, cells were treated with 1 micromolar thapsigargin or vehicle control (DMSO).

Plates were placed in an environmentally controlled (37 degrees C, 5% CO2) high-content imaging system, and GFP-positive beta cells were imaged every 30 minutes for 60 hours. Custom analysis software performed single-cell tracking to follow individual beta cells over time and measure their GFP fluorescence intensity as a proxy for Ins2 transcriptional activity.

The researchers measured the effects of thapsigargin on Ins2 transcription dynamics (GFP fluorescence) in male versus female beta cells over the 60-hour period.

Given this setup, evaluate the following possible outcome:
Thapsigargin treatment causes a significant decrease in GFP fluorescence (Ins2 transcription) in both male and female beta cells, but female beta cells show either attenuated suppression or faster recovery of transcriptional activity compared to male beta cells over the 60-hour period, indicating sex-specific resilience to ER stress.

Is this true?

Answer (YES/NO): NO